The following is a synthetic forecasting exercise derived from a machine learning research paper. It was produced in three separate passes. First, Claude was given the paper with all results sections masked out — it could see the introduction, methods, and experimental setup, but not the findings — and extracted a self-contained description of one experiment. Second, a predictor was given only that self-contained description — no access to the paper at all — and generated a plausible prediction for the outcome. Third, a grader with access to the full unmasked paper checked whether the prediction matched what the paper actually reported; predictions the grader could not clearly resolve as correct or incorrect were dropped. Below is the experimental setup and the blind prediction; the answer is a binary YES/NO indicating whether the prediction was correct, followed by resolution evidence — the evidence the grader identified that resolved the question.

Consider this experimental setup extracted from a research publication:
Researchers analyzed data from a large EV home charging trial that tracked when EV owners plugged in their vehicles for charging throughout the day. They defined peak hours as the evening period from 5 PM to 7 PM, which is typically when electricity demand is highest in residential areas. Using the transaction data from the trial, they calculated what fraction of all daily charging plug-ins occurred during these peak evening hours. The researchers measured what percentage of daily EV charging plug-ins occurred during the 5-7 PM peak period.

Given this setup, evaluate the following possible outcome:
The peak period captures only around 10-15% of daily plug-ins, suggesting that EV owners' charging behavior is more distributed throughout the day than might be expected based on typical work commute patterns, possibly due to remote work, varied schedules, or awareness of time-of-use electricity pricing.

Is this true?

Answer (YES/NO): NO